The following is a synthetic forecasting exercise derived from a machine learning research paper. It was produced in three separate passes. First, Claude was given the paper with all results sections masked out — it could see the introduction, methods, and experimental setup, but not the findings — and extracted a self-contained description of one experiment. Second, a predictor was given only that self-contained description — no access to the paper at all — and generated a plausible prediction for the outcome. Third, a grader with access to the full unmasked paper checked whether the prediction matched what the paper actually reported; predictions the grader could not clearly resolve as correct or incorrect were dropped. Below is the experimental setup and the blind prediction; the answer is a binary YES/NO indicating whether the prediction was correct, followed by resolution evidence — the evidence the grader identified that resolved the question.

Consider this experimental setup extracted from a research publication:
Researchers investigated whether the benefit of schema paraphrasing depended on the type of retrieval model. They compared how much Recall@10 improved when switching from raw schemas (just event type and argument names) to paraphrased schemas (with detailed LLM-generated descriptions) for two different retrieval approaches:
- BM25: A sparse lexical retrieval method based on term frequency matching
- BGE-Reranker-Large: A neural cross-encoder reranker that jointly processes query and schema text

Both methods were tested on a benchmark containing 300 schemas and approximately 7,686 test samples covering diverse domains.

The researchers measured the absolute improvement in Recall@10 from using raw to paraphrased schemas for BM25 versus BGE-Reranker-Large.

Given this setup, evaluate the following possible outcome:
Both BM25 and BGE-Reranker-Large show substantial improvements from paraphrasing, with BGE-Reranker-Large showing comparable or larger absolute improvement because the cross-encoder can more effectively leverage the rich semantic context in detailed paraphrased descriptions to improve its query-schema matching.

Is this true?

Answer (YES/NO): NO